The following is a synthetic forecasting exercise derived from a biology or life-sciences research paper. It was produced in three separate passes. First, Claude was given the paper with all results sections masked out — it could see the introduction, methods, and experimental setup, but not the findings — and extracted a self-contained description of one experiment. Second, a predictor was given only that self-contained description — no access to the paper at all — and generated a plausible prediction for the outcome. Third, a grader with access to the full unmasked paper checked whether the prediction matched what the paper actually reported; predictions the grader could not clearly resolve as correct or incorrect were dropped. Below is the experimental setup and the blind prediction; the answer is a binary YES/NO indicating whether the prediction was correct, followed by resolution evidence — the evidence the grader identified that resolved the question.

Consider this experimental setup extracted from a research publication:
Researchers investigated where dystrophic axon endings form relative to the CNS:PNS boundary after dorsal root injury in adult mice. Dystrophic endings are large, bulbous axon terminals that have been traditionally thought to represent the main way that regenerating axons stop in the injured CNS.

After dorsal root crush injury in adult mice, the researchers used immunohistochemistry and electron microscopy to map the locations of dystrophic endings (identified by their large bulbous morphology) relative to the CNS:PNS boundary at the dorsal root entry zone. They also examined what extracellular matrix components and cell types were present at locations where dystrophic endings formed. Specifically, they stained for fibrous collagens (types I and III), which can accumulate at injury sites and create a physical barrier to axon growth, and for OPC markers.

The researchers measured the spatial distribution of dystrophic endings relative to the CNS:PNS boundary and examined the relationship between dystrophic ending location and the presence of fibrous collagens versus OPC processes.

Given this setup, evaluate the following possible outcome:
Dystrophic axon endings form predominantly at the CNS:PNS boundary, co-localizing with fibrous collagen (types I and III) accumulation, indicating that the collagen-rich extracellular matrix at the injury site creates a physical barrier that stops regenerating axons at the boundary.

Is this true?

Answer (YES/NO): YES